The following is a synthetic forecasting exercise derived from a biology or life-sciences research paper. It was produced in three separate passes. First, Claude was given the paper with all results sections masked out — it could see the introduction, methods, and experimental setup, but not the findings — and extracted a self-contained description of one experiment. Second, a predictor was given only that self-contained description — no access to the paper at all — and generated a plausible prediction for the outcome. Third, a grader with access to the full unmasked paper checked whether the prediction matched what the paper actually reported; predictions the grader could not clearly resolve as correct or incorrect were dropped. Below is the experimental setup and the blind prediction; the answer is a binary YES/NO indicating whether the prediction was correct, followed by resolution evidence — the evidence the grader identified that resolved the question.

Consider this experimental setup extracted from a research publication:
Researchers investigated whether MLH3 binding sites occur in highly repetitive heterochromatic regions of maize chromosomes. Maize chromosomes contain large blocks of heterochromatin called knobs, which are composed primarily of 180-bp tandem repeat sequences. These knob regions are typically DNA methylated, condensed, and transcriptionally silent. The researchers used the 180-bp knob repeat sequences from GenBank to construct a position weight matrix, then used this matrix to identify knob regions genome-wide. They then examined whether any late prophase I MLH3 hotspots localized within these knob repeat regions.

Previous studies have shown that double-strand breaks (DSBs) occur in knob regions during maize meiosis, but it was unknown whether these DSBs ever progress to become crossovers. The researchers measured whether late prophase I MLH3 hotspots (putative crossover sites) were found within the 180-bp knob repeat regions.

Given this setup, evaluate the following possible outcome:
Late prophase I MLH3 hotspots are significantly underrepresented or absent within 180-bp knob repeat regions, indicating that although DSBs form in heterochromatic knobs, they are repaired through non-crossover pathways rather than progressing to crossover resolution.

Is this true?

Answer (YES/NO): NO